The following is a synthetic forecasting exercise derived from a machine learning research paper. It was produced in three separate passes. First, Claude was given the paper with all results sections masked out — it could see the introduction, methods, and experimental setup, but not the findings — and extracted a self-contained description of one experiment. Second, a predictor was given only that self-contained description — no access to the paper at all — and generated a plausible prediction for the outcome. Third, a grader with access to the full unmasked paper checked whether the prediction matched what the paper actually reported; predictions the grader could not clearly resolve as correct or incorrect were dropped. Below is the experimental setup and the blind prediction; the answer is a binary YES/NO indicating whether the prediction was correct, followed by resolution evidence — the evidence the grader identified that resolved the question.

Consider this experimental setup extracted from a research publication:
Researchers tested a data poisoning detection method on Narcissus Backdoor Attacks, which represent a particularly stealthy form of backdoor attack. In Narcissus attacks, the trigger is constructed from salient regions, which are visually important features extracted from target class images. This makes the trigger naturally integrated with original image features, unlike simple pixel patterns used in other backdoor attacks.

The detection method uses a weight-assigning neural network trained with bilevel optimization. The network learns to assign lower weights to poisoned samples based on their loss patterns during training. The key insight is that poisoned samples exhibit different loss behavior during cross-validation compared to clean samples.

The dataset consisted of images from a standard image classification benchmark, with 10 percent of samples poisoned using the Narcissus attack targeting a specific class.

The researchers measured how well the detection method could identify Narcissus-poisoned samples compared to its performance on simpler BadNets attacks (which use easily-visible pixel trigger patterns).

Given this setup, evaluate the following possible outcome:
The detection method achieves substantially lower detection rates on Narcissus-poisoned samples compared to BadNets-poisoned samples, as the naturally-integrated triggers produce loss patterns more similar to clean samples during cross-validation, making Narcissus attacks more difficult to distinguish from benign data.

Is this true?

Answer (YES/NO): NO